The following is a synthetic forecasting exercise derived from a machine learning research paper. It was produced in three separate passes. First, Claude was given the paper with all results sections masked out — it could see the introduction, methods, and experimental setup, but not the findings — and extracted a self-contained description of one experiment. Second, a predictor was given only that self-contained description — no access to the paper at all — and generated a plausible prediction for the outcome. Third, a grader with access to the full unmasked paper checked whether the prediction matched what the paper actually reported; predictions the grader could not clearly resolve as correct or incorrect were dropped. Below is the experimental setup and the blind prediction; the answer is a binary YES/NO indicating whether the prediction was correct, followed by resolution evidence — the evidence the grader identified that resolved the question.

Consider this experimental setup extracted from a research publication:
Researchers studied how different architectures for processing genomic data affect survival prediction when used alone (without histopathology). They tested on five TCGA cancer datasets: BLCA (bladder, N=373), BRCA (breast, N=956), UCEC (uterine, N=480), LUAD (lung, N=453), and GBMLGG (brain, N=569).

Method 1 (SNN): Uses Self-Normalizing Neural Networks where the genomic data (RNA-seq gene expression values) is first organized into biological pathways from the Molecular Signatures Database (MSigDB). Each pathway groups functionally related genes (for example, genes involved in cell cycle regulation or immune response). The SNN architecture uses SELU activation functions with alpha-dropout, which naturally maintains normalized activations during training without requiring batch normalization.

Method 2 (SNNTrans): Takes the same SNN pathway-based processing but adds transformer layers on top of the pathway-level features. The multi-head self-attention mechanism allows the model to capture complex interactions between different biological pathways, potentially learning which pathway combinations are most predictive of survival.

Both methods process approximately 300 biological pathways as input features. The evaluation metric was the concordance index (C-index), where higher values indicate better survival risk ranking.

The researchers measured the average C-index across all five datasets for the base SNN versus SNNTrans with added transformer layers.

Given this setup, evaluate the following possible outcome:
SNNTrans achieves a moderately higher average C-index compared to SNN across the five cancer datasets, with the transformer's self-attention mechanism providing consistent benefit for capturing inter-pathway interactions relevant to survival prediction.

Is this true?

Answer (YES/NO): NO